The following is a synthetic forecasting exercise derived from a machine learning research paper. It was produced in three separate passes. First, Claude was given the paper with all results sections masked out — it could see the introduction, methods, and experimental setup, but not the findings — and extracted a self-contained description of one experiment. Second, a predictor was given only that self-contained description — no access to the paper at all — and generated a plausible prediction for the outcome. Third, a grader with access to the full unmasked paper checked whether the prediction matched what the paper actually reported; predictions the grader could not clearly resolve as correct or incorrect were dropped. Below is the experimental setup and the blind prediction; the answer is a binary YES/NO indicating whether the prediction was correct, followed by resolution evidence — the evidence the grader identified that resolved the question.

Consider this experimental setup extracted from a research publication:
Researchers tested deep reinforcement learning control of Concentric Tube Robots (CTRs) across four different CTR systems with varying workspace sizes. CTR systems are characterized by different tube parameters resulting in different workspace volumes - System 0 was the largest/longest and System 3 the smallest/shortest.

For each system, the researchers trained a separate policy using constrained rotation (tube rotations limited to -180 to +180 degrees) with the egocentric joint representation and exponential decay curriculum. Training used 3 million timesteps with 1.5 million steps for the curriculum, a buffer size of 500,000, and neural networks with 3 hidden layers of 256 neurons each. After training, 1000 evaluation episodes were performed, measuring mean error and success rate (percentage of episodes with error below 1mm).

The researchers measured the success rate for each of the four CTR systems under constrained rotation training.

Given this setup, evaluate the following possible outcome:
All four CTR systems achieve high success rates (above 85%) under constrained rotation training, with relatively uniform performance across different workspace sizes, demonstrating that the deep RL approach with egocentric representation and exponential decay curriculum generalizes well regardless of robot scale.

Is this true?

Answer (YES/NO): NO